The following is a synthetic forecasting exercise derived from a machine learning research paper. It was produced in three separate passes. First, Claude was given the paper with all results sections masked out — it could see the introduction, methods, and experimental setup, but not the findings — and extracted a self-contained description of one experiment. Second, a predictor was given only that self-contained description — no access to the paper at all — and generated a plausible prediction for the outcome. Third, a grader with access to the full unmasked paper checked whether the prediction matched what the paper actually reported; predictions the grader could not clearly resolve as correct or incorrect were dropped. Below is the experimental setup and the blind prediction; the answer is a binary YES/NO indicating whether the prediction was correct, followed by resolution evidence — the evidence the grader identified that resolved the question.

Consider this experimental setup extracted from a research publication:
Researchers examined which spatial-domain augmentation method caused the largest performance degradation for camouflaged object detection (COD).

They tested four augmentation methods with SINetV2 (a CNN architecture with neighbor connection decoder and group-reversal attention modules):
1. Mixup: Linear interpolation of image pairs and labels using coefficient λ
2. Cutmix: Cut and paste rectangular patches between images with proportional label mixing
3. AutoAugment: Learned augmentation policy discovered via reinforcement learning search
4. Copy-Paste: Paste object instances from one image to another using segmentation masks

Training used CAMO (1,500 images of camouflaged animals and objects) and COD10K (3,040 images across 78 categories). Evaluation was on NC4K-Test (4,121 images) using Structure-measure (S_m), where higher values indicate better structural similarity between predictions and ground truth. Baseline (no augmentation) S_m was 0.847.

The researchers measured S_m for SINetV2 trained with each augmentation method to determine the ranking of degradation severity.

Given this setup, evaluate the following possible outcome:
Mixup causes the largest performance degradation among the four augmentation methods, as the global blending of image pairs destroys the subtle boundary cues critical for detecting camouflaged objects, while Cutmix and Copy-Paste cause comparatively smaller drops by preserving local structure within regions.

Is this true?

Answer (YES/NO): NO